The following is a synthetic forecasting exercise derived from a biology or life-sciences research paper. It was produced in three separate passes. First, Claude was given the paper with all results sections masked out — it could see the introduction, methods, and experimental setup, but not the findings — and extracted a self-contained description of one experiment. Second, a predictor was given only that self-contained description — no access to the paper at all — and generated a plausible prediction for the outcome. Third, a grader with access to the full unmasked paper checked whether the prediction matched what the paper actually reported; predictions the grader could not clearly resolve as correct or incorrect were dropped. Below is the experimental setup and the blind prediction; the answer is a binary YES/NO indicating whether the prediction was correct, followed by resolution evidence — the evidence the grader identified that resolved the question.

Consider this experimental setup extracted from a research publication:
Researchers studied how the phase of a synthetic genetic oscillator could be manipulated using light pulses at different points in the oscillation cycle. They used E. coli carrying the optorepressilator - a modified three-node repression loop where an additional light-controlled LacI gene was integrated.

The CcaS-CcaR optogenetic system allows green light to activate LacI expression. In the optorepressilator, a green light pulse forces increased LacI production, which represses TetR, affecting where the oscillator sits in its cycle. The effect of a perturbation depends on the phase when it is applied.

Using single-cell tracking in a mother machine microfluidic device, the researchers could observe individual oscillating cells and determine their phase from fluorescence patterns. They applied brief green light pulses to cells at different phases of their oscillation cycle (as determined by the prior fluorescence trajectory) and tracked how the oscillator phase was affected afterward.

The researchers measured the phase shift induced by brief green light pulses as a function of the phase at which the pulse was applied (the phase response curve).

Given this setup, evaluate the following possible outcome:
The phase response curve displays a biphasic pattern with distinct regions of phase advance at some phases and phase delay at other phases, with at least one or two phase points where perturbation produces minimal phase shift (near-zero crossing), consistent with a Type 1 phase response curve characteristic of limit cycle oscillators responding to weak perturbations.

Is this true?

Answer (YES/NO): YES